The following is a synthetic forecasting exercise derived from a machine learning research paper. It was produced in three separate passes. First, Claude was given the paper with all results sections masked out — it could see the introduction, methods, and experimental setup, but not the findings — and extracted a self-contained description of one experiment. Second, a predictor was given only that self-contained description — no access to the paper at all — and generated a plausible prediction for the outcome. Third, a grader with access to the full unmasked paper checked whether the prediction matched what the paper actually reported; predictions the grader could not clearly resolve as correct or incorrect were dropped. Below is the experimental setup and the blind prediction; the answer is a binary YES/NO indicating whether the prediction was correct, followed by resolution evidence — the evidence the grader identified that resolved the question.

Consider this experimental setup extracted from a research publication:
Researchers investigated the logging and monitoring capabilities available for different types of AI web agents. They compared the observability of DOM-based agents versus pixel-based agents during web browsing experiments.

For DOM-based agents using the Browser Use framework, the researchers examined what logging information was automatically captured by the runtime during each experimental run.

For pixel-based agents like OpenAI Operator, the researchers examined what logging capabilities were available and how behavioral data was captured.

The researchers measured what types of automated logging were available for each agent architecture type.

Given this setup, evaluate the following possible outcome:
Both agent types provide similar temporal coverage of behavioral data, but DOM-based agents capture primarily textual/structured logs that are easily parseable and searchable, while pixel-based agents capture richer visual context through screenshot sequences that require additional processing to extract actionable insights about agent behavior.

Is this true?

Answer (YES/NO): NO